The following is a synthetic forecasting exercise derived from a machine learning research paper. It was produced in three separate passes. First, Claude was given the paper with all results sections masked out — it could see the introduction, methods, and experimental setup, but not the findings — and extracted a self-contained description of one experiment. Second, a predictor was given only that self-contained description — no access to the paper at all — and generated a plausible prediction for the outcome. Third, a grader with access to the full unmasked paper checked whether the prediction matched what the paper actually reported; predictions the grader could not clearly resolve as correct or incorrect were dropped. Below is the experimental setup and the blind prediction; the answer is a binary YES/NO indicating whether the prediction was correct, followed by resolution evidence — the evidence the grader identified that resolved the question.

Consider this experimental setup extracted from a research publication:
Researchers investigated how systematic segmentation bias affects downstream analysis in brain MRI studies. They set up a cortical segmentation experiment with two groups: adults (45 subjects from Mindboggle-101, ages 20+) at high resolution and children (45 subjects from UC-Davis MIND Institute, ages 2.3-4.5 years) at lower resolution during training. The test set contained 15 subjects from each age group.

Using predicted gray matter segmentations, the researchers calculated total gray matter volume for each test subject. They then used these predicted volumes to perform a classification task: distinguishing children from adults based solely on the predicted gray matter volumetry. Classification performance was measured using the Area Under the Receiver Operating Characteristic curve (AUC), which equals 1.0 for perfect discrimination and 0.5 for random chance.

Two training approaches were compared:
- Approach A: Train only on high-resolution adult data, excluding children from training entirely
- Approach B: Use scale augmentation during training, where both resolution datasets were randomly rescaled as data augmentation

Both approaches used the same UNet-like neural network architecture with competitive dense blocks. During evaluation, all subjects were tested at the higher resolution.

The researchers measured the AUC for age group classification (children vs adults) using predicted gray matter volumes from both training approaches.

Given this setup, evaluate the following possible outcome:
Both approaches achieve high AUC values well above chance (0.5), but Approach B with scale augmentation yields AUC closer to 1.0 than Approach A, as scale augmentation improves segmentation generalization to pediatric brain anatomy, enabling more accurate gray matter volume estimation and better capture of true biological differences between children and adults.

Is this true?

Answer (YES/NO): NO